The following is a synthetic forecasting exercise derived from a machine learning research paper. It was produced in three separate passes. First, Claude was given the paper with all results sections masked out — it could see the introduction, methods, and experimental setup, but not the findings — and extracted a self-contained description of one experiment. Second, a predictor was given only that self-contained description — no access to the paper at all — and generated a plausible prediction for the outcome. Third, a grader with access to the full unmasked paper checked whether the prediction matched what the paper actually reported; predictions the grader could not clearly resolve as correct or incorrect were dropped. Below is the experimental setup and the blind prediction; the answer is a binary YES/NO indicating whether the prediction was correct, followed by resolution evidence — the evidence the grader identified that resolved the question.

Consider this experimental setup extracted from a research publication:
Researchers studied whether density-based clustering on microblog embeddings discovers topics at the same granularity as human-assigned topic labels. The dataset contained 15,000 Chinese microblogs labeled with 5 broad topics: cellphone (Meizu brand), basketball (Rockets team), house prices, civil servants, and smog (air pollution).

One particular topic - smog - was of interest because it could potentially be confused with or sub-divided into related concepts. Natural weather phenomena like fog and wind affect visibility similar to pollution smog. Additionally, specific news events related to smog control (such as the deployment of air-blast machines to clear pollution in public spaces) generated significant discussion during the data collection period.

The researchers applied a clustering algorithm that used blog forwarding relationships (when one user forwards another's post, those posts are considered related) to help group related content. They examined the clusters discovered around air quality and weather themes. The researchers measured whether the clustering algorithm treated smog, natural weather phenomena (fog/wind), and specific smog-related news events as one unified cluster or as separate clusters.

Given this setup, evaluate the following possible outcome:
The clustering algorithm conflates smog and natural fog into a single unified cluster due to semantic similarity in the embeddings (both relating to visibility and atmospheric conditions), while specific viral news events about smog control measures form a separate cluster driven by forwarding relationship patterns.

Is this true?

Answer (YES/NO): NO